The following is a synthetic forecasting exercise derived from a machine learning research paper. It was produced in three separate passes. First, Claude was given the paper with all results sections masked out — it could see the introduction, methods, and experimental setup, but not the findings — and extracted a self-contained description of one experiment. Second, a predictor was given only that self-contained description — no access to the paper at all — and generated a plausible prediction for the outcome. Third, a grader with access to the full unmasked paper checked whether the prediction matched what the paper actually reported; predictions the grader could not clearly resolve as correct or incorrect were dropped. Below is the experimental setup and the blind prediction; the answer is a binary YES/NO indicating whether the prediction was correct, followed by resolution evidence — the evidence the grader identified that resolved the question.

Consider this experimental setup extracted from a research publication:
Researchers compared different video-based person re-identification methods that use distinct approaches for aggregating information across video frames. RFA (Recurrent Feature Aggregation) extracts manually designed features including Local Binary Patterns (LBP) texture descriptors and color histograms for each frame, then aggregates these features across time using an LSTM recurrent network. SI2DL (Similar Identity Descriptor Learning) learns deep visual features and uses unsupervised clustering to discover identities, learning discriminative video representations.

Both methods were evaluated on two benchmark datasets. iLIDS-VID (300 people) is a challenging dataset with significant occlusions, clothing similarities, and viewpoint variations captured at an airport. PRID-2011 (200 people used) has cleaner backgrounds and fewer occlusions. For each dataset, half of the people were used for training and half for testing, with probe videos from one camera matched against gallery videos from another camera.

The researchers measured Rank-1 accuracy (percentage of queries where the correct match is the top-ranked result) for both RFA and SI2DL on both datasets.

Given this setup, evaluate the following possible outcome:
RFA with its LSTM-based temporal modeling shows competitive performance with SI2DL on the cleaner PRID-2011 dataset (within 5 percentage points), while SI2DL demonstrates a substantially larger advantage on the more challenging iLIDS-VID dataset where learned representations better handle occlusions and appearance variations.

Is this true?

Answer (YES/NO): NO